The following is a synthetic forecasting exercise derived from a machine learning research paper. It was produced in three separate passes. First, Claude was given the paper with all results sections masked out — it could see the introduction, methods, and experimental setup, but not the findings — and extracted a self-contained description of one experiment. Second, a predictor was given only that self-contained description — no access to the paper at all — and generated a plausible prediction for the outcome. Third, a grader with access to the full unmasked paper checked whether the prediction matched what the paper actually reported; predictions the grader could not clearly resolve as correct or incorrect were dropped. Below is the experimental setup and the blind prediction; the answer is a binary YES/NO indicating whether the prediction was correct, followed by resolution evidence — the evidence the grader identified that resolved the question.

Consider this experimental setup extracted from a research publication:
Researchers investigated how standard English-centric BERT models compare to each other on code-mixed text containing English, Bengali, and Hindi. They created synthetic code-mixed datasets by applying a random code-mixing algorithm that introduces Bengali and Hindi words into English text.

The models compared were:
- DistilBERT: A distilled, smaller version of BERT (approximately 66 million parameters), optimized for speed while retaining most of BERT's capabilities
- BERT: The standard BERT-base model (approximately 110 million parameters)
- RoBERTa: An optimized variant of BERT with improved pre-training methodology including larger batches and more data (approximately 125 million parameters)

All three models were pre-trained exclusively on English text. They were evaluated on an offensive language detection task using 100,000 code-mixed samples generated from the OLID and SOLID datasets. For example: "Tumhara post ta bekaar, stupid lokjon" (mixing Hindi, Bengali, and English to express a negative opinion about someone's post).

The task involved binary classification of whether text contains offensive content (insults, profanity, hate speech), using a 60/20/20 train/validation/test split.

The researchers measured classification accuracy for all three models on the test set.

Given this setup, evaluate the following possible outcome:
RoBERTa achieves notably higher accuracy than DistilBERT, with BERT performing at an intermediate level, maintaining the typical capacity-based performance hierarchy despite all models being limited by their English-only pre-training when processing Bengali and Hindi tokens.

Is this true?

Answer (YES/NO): NO